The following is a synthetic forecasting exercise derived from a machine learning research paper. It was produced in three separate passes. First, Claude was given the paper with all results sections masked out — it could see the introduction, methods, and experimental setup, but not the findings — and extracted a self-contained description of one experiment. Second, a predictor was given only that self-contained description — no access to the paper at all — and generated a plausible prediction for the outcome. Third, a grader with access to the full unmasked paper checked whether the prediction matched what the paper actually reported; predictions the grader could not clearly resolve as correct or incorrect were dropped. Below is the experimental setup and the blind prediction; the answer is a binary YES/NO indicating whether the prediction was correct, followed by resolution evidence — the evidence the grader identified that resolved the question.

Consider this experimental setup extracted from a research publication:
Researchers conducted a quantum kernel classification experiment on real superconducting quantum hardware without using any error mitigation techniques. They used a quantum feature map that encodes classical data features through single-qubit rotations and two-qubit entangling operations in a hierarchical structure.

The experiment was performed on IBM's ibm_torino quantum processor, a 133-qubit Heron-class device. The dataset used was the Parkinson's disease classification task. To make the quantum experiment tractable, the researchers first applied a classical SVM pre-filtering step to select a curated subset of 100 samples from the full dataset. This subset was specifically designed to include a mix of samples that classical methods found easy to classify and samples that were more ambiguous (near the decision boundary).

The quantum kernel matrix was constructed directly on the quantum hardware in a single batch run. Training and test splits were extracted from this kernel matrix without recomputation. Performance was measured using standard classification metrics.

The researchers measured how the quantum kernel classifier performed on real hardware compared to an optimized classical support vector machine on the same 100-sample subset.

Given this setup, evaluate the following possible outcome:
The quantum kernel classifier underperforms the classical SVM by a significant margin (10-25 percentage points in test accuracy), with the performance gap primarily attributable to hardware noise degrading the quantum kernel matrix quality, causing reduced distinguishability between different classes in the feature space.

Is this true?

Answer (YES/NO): NO